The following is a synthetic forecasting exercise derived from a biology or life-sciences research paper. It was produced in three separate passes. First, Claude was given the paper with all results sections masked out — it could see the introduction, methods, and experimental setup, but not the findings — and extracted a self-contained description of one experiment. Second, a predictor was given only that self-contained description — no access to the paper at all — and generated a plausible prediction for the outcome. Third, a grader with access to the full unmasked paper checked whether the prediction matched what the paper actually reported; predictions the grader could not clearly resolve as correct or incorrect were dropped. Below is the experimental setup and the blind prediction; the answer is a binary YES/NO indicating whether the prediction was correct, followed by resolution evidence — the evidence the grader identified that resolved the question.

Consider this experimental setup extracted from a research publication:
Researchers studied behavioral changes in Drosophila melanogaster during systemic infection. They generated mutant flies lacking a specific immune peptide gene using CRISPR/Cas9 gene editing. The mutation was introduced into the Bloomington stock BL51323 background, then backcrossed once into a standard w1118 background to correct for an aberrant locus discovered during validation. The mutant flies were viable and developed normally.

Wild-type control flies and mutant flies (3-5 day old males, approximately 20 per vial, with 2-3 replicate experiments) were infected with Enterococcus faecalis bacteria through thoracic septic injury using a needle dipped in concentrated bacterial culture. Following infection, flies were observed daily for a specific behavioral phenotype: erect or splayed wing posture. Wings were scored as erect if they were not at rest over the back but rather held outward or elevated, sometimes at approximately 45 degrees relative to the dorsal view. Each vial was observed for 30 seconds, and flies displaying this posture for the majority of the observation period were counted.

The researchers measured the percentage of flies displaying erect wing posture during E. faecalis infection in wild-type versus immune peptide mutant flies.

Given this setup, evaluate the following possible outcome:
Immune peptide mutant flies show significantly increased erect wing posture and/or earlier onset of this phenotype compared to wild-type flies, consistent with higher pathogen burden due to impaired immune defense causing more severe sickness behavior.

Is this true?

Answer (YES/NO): NO